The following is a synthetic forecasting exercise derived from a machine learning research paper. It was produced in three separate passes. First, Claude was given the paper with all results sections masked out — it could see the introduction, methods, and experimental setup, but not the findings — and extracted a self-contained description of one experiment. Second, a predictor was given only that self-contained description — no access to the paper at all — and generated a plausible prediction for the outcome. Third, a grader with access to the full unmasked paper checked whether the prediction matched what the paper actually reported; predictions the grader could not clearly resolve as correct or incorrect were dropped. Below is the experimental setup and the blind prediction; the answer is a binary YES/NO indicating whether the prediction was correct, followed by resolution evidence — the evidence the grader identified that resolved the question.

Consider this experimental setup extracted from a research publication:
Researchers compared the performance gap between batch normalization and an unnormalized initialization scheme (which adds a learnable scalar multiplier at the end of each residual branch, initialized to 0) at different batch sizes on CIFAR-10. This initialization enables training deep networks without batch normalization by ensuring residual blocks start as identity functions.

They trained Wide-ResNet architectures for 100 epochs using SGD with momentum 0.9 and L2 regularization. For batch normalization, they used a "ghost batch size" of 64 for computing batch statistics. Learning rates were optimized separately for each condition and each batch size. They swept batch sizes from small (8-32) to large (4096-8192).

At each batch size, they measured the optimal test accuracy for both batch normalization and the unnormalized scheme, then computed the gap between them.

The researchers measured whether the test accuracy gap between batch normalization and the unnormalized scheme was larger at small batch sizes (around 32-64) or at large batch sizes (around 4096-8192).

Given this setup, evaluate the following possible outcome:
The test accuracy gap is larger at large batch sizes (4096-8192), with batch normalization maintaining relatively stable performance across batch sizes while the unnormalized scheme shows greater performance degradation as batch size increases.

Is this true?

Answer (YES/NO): YES